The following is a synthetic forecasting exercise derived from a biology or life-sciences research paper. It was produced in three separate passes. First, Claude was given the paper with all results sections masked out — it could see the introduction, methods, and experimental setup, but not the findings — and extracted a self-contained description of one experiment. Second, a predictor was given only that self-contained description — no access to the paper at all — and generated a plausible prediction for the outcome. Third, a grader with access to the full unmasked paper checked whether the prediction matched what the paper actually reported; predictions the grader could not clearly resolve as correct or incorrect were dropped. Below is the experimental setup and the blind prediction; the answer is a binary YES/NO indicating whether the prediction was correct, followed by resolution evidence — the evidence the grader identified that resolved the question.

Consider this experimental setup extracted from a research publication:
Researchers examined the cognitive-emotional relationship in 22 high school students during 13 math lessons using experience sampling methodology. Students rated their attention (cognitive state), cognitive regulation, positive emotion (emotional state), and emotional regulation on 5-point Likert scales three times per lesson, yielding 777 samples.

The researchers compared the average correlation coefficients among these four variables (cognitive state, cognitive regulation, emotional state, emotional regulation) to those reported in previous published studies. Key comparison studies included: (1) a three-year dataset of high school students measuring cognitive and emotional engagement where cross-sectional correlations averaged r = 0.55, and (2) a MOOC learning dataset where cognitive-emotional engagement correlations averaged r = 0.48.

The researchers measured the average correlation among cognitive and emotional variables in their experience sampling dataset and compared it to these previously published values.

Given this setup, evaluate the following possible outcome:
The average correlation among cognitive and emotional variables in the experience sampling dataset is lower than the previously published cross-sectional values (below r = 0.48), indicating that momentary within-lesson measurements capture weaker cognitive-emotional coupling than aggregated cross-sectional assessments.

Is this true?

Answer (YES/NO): NO